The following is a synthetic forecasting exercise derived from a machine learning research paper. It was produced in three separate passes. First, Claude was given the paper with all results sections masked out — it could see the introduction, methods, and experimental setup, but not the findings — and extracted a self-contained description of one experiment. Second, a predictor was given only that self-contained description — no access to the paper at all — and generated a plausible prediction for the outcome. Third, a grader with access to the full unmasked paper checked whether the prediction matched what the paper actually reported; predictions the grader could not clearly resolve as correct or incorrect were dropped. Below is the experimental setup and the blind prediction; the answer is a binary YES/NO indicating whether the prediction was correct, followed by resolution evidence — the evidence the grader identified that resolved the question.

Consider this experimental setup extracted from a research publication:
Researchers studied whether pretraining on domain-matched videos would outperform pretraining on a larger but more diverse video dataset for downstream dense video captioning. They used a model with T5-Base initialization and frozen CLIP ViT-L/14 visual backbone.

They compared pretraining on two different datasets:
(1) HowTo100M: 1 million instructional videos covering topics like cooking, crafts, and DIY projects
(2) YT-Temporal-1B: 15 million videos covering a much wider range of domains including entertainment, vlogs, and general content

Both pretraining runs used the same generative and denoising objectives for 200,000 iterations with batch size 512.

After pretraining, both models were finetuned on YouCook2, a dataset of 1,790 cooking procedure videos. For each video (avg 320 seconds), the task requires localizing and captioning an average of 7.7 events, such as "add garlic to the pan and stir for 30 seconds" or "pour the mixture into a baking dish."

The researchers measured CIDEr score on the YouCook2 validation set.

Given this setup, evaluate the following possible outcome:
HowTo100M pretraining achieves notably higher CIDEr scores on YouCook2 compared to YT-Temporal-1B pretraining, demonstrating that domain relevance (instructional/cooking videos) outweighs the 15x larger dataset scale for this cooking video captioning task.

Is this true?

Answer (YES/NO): NO